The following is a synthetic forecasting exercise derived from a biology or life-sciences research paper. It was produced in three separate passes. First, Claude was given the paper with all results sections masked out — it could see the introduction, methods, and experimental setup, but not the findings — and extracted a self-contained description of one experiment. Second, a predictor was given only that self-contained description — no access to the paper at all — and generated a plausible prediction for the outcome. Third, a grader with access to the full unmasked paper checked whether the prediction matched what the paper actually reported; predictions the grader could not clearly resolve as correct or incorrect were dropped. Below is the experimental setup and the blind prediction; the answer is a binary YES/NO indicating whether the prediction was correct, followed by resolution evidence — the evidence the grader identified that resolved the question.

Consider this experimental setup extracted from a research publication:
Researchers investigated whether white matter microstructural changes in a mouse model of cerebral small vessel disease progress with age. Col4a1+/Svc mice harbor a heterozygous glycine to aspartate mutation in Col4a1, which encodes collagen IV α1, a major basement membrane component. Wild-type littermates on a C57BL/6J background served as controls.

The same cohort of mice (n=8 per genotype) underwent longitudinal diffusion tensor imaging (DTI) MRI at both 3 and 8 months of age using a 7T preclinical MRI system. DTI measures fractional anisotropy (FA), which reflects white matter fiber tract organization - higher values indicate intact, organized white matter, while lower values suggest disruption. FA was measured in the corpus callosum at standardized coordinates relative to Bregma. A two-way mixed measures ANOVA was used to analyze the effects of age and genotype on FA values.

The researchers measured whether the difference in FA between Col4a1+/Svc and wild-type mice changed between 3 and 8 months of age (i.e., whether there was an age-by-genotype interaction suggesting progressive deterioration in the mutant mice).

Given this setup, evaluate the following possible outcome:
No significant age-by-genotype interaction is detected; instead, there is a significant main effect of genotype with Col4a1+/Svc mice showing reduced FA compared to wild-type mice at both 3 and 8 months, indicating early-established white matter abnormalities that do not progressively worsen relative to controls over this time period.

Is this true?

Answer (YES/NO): NO